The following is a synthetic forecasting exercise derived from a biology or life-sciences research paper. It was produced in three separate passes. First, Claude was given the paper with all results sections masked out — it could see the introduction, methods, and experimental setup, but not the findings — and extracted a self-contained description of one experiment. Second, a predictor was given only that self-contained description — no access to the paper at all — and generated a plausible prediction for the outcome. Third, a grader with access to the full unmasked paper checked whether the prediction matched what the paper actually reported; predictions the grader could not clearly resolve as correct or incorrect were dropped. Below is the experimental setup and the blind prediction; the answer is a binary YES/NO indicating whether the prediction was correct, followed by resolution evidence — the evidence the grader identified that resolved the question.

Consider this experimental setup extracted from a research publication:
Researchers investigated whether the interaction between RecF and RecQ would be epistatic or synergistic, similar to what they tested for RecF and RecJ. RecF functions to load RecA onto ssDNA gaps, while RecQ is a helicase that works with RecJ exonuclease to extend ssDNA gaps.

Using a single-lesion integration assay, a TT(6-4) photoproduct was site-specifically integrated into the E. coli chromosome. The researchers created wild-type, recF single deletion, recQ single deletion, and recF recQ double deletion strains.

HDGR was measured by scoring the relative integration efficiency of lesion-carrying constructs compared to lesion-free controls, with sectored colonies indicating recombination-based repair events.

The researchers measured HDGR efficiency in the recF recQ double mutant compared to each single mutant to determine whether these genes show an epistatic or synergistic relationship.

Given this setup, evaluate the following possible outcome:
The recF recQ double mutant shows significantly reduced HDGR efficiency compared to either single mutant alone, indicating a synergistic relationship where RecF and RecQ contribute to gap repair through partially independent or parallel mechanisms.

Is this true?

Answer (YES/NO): YES